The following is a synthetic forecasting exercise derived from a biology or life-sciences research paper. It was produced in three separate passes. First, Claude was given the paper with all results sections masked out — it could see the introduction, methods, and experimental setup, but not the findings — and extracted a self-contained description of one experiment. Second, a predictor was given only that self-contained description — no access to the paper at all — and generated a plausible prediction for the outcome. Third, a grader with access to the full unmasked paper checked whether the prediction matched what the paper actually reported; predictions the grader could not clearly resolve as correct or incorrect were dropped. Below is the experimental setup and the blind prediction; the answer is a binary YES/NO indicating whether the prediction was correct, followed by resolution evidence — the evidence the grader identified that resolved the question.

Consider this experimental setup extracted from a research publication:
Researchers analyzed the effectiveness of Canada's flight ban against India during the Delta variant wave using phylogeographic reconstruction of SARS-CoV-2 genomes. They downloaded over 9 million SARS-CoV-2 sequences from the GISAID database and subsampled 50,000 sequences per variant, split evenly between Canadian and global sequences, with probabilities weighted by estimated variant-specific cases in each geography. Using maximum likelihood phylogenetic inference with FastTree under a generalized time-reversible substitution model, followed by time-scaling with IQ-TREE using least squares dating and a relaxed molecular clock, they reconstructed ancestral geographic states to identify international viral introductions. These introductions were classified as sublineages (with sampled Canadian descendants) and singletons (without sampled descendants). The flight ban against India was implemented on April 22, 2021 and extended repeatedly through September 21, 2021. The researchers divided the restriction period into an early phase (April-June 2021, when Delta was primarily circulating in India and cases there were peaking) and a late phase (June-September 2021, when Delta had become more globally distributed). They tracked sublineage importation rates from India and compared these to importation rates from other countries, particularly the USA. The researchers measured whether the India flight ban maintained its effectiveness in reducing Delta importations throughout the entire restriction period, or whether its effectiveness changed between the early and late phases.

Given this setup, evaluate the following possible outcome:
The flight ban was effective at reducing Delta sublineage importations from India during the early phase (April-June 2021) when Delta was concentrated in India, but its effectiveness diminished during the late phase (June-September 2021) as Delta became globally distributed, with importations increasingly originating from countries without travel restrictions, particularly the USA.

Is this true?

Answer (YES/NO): YES